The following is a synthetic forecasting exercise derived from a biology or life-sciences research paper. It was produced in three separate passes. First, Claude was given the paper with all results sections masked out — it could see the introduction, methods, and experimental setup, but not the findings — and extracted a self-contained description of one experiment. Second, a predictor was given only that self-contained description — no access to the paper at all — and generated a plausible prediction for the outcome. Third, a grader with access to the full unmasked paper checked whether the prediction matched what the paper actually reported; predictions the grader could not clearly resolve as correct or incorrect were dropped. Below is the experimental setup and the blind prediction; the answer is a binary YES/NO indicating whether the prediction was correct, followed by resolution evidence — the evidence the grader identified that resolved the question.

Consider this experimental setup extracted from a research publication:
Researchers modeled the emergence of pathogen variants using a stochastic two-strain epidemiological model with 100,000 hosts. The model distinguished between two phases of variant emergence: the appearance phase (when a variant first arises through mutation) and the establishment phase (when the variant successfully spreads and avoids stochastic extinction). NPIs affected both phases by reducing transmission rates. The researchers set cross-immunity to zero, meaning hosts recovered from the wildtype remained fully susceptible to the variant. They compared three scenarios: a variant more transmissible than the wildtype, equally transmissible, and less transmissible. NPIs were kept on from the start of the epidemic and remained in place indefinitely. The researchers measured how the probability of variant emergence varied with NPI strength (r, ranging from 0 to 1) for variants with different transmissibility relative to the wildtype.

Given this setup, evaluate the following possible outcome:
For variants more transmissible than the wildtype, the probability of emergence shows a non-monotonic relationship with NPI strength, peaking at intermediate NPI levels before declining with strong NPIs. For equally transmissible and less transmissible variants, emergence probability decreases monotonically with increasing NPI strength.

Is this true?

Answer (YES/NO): NO